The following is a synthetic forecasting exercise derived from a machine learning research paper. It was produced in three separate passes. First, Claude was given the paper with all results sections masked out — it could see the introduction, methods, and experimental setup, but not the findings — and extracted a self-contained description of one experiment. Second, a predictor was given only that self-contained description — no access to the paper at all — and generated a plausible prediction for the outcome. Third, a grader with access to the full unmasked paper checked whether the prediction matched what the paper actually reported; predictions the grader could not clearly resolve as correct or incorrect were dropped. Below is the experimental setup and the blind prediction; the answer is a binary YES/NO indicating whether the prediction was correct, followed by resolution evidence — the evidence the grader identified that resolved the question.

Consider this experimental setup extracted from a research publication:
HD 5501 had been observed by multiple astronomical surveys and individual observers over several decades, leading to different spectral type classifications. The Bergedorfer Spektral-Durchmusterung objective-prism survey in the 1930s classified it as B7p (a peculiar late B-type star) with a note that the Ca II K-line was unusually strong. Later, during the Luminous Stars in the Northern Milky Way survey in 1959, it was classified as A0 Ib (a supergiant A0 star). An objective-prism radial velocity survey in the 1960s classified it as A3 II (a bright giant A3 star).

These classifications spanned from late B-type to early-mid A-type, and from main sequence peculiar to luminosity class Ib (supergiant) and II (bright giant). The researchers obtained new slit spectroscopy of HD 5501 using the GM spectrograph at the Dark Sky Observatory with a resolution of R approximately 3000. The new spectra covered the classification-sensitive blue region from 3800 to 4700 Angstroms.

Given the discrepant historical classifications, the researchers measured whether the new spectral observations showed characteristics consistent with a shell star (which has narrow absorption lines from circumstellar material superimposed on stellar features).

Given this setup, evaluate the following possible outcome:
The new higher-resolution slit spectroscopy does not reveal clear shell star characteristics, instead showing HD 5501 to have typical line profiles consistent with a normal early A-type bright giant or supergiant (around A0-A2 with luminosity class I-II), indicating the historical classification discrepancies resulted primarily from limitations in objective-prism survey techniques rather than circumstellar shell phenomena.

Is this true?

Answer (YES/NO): NO